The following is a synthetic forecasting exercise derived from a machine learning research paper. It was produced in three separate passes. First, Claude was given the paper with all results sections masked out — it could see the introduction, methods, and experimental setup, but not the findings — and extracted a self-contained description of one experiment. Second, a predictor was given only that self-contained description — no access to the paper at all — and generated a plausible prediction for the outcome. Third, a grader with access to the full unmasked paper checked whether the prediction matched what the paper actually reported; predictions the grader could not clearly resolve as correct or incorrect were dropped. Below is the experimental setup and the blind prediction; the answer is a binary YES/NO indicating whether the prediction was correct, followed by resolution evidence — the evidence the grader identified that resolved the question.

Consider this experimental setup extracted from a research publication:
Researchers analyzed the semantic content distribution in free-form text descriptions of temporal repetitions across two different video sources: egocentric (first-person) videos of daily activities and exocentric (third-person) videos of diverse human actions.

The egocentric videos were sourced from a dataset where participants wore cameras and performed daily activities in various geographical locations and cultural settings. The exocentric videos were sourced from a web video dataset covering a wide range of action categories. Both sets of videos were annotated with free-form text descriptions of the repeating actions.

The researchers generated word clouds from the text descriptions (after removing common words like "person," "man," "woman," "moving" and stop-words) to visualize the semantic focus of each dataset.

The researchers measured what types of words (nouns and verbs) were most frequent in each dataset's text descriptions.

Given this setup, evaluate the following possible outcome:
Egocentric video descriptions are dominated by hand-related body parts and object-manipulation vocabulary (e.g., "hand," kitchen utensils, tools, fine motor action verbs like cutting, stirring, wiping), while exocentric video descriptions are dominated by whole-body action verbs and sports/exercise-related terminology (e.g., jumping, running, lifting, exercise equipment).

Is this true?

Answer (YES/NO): YES